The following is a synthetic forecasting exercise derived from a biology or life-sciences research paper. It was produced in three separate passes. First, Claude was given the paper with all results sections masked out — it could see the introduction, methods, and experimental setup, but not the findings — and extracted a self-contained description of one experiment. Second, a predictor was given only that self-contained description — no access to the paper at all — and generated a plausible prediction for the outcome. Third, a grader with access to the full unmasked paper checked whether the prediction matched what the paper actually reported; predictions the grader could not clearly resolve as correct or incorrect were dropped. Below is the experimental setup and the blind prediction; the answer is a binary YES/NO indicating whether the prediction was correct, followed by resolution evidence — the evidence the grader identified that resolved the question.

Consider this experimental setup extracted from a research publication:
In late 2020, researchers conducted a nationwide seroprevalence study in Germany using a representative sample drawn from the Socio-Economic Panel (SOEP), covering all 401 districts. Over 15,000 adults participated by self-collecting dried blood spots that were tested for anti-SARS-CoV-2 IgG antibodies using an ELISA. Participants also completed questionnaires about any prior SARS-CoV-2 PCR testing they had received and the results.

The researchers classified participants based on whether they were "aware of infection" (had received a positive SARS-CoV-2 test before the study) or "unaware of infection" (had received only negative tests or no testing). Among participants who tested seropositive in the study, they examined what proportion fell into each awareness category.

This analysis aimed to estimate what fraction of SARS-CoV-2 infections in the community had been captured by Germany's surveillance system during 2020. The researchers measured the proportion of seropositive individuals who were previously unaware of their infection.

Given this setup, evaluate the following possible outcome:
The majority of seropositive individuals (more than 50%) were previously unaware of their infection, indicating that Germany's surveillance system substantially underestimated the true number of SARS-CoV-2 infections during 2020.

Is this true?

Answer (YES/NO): NO